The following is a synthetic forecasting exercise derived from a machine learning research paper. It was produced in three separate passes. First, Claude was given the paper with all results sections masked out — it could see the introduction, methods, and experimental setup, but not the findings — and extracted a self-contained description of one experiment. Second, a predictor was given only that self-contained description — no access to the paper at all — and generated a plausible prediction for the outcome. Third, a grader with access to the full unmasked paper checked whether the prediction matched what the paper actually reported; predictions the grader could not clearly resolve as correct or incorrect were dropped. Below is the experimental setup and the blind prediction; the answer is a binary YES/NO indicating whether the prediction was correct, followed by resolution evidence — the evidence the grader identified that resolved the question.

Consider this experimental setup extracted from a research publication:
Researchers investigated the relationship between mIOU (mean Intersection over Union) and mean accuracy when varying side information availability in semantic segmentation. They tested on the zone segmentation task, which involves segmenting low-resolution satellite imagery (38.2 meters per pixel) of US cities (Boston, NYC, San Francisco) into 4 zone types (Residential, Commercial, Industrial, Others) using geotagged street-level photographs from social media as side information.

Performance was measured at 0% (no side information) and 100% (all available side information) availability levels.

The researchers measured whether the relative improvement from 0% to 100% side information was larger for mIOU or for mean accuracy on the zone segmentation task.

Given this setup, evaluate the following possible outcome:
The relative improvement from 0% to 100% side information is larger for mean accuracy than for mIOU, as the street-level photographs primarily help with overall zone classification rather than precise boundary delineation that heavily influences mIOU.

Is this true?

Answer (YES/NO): NO